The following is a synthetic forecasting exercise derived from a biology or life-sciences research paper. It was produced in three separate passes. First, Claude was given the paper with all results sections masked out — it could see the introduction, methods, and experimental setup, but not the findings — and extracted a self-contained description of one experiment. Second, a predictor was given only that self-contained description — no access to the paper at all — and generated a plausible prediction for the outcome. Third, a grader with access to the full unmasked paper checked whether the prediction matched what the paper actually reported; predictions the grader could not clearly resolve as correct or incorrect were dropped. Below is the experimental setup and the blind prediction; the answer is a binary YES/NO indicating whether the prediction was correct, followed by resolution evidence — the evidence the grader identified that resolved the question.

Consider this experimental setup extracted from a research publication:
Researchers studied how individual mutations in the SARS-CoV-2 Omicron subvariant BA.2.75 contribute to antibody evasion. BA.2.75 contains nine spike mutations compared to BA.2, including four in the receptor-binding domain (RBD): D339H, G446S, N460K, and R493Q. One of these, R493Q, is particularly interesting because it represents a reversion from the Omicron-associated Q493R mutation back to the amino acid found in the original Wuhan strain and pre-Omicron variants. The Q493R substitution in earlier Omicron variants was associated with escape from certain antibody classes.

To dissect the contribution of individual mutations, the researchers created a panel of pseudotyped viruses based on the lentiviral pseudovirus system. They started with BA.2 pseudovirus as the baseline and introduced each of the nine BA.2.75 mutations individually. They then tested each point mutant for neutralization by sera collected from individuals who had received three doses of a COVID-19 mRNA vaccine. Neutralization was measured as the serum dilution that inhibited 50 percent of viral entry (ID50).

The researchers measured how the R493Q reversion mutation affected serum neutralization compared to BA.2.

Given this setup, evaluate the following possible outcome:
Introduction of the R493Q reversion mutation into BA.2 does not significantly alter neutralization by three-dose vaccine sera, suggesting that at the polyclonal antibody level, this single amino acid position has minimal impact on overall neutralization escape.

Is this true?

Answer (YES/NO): NO